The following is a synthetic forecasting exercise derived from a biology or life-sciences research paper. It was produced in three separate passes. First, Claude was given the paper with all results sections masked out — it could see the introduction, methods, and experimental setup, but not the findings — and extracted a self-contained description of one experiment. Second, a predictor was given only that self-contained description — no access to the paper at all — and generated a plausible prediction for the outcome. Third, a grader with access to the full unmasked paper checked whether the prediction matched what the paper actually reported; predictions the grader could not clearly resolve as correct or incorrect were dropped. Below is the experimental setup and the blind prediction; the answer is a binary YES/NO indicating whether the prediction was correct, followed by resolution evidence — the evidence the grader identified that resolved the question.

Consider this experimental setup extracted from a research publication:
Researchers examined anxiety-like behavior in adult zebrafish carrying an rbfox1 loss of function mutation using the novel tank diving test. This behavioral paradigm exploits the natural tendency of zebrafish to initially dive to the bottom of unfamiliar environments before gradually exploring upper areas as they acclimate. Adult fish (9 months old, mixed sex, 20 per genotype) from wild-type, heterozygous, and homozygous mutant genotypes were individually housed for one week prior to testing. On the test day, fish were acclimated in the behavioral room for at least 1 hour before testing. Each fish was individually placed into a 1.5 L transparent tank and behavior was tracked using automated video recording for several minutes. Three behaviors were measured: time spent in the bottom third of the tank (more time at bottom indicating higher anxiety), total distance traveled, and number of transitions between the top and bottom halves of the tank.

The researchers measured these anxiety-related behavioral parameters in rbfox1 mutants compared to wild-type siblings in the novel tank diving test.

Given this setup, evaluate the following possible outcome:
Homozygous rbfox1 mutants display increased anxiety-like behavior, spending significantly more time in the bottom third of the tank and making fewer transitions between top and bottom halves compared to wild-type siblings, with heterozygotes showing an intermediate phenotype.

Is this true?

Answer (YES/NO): NO